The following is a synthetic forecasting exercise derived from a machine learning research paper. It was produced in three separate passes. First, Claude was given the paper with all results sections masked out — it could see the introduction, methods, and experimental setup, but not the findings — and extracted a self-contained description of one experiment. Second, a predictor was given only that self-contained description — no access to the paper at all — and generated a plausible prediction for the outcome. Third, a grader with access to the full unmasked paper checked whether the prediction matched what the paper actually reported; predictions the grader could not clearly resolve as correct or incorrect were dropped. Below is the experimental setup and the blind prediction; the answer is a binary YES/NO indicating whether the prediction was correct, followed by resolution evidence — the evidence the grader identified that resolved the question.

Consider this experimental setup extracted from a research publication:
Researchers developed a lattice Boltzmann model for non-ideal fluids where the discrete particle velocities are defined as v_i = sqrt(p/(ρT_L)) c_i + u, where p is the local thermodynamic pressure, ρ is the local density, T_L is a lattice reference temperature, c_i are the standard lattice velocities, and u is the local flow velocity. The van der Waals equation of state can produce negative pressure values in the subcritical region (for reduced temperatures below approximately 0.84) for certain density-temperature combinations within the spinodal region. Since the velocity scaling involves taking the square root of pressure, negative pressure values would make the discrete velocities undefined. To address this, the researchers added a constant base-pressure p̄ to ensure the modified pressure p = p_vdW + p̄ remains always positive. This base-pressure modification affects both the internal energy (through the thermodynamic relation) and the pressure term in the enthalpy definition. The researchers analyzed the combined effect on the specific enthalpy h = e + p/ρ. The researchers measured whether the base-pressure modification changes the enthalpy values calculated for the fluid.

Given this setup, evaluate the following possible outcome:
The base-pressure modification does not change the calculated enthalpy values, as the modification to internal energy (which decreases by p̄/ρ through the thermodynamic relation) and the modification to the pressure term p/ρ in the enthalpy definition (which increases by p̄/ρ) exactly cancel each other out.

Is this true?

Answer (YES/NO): YES